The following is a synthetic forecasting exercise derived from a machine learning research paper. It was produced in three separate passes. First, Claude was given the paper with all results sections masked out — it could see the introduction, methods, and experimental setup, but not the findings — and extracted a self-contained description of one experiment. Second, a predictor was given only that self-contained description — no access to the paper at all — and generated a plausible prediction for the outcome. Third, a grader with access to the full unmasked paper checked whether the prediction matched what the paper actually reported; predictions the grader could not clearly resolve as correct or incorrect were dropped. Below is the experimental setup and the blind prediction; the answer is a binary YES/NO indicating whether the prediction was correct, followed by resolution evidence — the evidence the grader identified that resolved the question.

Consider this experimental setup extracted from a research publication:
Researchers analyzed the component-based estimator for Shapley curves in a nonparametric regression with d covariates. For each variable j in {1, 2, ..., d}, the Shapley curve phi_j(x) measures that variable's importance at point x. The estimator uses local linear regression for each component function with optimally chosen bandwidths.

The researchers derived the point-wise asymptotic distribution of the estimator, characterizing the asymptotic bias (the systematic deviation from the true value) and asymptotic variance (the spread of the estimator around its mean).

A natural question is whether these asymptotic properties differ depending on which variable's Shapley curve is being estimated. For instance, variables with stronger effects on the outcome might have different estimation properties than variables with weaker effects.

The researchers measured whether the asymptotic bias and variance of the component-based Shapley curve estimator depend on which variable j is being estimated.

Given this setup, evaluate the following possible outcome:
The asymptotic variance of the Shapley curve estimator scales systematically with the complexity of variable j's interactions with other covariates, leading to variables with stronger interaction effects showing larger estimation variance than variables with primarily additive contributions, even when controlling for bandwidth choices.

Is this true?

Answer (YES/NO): NO